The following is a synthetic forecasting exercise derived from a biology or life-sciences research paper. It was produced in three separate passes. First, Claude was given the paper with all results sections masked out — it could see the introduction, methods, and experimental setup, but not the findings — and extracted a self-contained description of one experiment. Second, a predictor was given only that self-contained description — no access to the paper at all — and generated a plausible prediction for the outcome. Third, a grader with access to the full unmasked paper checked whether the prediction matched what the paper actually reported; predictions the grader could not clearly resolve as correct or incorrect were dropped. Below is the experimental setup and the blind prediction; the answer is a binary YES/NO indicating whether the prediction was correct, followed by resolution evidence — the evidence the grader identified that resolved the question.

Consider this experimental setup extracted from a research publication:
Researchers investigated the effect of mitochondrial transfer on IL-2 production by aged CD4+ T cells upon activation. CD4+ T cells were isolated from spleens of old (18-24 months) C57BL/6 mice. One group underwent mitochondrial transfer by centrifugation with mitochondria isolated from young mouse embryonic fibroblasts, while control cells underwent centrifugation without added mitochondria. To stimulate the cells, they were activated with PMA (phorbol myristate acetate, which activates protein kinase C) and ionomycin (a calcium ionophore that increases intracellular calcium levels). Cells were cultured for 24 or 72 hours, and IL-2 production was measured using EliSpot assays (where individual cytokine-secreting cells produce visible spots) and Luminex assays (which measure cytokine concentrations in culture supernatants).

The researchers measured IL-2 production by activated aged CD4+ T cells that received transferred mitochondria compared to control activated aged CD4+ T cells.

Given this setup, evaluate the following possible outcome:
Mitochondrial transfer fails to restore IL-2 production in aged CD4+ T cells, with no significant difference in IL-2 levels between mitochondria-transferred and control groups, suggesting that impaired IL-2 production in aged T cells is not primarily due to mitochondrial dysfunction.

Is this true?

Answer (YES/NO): NO